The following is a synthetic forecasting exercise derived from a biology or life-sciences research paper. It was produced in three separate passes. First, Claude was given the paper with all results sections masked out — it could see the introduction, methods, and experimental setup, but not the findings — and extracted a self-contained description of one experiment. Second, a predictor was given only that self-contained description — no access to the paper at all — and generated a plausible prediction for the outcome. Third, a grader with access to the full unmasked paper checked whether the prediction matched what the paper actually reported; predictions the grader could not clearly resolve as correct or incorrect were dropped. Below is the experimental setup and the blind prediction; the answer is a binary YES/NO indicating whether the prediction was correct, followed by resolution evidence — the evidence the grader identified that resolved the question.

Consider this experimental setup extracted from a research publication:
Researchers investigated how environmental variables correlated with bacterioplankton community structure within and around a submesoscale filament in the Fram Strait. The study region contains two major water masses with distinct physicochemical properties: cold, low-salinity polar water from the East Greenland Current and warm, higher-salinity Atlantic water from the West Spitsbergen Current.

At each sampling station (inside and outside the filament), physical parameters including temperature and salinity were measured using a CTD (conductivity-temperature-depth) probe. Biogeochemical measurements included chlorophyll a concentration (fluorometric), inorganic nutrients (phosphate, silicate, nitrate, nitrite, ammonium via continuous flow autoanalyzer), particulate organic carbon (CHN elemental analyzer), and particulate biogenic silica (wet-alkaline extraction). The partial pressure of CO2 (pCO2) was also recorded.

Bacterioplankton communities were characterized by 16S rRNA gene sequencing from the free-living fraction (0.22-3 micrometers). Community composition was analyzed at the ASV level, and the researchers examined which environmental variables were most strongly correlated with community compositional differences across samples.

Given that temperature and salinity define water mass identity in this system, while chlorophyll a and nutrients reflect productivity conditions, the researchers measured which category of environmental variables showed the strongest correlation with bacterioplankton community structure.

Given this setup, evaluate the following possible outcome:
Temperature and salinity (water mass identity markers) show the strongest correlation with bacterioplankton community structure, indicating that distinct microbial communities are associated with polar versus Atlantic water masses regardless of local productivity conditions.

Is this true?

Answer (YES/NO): NO